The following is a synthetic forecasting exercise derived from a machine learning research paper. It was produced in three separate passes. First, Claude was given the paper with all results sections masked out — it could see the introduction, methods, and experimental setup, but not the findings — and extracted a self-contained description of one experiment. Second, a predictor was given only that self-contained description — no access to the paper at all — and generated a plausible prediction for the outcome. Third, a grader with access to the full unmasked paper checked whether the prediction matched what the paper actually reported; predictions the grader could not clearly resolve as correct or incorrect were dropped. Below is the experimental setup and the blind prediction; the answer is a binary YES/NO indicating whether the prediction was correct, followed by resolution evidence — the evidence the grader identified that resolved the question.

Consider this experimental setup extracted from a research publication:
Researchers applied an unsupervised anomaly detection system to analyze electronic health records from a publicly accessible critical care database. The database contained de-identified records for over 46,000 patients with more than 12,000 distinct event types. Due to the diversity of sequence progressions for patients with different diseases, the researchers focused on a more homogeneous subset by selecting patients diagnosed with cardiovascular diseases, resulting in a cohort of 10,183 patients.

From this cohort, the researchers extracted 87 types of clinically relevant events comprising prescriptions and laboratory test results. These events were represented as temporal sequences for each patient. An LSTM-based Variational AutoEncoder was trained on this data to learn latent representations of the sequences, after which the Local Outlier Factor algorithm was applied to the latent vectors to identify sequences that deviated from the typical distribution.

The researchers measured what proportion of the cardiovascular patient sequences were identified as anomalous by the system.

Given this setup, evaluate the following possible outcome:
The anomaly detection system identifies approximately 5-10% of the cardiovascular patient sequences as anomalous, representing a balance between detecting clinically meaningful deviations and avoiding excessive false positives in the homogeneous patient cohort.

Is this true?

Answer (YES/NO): NO